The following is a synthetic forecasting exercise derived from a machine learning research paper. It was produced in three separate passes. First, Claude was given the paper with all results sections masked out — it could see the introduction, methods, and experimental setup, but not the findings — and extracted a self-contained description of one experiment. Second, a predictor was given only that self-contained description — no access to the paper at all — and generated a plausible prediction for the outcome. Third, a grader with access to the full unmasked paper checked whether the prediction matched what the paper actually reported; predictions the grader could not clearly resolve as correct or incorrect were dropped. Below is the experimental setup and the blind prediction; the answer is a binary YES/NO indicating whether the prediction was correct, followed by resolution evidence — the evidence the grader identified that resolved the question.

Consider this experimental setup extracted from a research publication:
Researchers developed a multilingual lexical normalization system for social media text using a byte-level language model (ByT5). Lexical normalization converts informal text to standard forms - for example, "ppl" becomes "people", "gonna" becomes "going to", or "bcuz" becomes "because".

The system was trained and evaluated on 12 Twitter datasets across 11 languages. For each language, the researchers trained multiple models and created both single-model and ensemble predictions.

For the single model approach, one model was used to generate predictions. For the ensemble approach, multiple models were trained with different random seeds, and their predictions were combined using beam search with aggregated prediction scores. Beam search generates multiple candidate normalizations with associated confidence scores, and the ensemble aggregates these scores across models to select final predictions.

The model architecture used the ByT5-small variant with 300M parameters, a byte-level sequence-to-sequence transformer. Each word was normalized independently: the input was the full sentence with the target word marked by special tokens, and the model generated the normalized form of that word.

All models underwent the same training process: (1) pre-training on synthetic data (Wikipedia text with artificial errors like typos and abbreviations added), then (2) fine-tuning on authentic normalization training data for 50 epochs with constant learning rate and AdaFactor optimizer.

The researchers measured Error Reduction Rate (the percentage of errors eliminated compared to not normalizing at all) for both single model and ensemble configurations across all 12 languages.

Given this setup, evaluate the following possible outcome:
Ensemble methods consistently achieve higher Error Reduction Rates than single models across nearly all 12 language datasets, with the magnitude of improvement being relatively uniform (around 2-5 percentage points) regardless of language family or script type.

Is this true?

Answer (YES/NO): NO